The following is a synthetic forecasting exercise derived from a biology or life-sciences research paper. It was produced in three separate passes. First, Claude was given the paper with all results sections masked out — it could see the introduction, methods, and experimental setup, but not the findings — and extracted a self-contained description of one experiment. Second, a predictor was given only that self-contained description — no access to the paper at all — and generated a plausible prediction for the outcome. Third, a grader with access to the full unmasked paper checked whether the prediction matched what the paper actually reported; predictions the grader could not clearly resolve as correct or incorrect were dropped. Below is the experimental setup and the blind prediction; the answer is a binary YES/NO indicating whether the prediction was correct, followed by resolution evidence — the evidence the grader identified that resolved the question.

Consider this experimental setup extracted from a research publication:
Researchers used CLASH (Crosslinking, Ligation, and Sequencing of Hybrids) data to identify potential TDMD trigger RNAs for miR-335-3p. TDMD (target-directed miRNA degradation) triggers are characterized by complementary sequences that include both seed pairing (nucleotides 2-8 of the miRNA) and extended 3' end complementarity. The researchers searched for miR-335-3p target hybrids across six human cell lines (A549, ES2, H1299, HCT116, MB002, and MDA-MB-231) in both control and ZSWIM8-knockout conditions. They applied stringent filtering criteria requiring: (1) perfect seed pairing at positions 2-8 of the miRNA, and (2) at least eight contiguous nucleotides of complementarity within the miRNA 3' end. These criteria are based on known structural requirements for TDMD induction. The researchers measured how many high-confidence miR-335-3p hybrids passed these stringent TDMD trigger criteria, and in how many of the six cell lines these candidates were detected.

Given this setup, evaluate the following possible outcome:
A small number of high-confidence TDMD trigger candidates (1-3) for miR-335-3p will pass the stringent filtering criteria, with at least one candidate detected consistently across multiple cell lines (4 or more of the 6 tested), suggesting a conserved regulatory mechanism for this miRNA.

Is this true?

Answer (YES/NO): NO